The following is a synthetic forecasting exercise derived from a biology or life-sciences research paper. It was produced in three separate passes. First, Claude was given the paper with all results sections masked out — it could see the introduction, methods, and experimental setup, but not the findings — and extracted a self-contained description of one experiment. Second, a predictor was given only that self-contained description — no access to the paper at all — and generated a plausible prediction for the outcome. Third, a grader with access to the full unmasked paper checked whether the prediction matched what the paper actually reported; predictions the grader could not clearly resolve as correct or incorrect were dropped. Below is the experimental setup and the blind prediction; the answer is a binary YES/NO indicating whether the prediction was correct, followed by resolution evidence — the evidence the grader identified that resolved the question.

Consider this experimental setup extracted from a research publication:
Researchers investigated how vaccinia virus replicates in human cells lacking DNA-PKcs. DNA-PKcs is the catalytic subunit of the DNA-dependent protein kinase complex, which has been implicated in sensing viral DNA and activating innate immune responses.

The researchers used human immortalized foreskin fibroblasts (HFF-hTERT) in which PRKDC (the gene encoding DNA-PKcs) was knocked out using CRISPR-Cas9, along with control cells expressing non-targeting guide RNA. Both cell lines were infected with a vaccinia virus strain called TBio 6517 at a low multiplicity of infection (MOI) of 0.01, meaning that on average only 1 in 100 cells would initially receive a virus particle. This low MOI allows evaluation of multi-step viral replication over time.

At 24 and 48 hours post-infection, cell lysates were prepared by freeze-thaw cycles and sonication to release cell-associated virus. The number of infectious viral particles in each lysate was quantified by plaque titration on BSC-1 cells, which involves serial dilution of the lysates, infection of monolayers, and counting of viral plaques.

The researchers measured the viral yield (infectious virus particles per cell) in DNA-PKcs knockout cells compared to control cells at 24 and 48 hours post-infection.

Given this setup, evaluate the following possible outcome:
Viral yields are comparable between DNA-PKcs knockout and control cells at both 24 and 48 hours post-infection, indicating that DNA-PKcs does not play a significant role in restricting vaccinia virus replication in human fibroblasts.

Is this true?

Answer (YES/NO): NO